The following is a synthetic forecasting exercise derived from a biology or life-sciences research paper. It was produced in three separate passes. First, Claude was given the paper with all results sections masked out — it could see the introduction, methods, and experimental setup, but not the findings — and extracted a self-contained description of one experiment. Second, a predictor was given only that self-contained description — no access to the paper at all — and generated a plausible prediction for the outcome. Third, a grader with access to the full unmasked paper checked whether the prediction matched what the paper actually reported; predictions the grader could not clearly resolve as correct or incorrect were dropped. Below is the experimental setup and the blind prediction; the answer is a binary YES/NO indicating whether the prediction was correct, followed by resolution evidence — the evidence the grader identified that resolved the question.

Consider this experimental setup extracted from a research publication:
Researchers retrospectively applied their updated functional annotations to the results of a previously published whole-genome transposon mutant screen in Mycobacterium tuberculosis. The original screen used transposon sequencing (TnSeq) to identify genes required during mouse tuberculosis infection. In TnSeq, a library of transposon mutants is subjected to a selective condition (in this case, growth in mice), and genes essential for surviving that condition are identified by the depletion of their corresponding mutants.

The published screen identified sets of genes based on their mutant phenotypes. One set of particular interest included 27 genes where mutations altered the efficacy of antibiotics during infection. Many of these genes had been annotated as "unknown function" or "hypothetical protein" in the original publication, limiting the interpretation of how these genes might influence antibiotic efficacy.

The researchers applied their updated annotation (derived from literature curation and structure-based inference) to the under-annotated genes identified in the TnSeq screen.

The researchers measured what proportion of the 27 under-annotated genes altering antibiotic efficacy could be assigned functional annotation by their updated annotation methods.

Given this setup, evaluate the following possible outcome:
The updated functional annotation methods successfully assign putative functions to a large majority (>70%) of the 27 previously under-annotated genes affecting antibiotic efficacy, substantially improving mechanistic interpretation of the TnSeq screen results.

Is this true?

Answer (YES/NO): NO